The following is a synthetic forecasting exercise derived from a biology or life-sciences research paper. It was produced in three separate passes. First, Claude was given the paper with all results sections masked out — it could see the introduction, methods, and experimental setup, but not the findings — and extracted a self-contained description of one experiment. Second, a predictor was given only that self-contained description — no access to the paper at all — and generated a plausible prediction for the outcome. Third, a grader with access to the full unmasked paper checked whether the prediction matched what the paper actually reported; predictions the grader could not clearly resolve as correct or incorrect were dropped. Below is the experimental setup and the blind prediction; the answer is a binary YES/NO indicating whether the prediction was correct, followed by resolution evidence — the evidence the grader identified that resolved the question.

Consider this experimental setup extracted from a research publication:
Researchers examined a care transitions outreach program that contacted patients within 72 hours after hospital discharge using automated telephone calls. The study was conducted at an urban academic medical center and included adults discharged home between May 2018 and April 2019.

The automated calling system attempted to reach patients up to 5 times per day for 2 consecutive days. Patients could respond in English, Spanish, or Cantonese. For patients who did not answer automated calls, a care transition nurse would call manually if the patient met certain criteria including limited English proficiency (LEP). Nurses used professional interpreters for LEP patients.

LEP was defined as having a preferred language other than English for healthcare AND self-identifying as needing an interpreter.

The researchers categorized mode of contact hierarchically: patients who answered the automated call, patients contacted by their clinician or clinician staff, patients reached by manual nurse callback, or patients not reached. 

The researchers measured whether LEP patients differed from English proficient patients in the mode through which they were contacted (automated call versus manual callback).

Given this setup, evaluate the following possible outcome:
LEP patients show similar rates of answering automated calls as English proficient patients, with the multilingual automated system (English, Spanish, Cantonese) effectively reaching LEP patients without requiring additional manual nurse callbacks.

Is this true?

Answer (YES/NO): NO